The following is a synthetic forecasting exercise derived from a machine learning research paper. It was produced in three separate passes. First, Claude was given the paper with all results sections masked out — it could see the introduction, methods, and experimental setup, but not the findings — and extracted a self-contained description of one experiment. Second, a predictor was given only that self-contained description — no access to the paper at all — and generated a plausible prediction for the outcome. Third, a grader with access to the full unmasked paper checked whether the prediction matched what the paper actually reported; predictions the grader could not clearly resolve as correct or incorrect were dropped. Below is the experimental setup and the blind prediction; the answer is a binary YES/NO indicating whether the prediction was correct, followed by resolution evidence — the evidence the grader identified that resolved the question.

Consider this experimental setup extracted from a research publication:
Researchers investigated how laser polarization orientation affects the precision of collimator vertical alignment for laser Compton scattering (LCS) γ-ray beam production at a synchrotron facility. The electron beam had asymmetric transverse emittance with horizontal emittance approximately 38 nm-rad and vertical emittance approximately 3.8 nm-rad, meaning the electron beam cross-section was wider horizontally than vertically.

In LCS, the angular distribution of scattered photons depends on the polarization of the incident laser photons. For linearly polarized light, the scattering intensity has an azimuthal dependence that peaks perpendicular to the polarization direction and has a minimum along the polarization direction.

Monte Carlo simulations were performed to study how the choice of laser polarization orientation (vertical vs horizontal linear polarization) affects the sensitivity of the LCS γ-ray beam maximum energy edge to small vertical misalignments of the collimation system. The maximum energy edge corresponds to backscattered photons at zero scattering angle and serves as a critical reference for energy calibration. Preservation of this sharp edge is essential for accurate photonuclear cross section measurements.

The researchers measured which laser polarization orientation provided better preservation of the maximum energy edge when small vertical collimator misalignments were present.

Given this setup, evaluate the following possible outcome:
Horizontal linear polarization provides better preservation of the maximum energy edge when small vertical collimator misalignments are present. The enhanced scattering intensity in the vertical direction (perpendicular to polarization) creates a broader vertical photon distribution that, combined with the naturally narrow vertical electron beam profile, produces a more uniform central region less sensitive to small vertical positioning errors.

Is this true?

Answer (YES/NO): NO